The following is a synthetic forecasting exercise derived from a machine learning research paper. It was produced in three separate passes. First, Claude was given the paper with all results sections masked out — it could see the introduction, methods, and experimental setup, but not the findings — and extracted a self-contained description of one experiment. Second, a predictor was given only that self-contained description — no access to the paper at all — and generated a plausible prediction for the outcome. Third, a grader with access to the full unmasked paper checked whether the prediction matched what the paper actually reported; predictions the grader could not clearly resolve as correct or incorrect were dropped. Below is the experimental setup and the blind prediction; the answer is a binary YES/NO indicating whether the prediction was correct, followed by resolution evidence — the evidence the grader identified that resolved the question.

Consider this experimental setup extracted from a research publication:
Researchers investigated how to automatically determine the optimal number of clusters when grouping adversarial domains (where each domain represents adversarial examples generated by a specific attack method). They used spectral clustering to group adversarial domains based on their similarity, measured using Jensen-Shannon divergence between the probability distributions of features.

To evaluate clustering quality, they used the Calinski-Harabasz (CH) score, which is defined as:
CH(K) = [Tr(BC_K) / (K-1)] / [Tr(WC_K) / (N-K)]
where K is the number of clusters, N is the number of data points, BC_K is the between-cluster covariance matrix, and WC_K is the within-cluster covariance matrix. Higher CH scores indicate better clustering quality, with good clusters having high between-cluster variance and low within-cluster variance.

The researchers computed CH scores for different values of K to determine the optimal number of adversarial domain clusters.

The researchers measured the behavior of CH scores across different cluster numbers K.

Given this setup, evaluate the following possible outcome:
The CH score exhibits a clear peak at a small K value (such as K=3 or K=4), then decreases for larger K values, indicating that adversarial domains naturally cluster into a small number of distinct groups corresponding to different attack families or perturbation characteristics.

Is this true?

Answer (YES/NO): NO